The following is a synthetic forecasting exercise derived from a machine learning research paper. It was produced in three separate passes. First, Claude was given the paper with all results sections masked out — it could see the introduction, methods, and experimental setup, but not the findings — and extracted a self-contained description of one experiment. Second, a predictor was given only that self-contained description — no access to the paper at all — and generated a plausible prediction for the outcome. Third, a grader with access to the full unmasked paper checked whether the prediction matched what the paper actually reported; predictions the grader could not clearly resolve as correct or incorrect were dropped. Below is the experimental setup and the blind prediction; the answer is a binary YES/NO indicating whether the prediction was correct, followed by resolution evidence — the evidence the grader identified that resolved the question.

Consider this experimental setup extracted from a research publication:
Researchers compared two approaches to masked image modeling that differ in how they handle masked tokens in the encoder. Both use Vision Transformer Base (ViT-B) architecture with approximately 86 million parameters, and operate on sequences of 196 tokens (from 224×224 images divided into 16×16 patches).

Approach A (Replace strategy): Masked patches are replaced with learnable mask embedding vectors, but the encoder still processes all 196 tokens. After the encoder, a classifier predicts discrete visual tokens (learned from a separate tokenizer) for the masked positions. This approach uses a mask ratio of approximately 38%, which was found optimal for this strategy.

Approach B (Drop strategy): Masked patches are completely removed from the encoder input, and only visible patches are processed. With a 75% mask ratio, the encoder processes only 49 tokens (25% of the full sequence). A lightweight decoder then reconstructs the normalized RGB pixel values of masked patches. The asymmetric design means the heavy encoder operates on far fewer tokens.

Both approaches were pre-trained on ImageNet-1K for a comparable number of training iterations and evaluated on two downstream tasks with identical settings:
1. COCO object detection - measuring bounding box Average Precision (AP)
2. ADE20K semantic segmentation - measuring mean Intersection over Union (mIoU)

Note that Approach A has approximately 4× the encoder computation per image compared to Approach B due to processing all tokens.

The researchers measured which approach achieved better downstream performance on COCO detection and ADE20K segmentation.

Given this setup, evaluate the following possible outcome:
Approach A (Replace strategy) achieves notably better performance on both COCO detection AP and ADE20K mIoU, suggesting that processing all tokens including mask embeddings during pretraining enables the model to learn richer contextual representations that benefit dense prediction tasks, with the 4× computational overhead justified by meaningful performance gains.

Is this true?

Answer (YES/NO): NO